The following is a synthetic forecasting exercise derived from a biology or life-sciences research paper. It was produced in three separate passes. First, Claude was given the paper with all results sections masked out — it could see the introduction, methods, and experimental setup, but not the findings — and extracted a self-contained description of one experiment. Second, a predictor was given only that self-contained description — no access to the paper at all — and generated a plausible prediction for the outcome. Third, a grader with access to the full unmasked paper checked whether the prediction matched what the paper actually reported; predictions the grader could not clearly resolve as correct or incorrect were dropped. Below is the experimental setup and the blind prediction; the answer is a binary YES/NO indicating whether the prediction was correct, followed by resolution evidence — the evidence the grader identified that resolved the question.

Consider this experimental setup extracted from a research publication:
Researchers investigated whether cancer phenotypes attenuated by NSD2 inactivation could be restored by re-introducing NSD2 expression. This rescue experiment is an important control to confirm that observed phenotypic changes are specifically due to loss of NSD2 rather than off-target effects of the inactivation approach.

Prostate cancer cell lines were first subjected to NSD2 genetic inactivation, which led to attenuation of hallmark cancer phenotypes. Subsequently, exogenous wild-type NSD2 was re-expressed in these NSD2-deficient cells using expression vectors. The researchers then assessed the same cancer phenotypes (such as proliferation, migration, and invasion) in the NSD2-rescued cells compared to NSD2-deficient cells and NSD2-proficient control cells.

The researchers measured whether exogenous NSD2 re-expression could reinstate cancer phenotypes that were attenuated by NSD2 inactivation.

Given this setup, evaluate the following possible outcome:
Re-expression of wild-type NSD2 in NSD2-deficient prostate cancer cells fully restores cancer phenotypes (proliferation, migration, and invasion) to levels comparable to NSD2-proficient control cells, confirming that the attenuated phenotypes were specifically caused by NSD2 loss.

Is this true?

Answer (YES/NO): YES